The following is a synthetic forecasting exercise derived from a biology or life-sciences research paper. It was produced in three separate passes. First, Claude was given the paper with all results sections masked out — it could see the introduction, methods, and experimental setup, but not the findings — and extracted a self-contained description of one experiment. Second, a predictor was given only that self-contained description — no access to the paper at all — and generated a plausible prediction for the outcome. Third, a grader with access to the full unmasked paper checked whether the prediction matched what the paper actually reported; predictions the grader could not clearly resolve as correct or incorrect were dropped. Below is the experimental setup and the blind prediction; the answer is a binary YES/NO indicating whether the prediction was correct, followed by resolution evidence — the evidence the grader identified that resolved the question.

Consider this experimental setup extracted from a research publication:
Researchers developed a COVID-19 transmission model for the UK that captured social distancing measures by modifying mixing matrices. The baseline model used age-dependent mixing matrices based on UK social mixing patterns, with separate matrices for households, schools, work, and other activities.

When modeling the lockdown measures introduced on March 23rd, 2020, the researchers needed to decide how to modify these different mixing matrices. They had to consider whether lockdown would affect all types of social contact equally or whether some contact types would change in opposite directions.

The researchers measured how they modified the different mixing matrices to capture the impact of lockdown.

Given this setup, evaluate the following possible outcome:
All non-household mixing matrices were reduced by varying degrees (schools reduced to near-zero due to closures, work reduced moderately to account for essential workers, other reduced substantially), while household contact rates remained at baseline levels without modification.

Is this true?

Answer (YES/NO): NO